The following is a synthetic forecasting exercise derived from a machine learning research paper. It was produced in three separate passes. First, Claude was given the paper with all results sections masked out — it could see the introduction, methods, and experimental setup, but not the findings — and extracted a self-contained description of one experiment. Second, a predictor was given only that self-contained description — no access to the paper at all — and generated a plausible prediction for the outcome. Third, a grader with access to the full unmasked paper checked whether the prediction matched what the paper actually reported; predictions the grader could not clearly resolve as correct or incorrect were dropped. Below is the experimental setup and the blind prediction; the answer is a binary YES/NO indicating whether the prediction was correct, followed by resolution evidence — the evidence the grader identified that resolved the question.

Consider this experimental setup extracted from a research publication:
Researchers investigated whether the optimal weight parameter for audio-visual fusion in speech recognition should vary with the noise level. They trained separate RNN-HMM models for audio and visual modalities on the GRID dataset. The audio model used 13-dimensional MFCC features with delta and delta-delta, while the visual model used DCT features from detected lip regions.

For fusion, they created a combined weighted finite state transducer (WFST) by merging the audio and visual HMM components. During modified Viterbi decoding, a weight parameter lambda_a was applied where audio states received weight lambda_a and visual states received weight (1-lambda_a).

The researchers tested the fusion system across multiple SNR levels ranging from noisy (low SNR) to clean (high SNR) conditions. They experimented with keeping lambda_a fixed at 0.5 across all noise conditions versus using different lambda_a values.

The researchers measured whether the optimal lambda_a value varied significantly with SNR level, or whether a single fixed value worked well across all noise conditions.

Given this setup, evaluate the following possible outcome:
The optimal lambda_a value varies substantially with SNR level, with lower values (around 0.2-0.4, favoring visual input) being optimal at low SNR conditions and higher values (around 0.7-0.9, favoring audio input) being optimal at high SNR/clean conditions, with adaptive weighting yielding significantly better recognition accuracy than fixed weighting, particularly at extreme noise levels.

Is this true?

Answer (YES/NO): NO